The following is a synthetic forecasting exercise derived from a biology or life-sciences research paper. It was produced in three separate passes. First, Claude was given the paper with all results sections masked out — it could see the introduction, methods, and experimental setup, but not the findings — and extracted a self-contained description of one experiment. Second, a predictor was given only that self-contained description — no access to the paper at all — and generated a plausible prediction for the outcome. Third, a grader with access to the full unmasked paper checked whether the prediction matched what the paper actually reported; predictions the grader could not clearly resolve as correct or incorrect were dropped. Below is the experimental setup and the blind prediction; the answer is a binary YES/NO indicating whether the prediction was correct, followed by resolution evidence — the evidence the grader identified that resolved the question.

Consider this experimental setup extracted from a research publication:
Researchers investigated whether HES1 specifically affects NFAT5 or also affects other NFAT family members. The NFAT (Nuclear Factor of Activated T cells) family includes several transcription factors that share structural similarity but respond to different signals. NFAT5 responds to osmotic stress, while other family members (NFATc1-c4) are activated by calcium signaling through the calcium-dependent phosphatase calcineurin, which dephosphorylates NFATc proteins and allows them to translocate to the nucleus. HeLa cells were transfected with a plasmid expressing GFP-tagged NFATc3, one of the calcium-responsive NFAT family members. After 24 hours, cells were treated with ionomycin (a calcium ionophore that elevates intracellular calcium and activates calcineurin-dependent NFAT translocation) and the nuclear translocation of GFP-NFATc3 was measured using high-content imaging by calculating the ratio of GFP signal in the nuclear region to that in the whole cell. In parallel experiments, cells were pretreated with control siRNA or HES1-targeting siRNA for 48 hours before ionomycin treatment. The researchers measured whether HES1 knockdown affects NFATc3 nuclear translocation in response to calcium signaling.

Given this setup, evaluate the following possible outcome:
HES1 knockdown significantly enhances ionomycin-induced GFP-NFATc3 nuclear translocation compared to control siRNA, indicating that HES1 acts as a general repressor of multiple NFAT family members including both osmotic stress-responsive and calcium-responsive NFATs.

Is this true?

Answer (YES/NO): NO